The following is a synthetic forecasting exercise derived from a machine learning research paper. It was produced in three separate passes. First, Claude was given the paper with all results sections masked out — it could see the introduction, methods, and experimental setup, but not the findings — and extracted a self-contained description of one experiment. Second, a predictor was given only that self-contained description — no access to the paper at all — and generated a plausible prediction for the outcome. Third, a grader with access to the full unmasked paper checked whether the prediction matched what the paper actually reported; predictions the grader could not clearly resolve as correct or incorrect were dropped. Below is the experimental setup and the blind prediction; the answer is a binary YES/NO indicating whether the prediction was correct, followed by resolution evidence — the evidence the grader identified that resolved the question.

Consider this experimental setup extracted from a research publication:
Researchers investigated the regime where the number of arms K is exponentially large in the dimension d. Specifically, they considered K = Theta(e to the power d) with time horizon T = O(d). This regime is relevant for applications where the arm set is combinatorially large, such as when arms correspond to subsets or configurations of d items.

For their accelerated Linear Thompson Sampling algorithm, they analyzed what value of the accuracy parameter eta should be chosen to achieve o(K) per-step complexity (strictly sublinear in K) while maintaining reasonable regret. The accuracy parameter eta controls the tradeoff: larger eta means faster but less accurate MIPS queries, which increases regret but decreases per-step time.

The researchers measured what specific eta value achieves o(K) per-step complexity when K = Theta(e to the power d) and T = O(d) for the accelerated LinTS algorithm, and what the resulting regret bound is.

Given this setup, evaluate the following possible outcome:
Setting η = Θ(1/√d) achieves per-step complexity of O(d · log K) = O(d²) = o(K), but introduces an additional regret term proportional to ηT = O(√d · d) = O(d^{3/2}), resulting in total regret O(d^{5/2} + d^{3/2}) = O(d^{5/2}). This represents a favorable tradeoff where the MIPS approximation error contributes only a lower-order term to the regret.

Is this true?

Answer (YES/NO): NO